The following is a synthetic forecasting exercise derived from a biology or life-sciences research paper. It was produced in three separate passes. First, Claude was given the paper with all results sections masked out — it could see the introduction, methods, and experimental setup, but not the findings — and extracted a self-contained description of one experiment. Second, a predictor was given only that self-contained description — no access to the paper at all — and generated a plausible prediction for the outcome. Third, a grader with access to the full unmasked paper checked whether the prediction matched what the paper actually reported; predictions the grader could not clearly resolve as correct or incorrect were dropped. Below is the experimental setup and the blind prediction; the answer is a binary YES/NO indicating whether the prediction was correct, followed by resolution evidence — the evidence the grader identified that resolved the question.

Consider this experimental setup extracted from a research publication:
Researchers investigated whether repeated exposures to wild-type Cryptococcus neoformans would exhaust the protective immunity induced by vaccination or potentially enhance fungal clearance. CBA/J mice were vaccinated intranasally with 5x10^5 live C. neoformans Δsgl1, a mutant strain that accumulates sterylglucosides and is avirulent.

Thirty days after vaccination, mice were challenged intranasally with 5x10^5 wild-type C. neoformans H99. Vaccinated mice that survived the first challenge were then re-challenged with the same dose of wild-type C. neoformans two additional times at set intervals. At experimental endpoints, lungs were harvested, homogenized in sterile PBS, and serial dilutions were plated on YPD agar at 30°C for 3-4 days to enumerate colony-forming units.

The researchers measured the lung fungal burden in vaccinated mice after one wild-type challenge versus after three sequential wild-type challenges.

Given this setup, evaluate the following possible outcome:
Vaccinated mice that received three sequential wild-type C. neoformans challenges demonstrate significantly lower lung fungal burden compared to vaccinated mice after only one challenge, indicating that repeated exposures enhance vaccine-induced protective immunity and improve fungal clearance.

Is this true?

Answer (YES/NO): YES